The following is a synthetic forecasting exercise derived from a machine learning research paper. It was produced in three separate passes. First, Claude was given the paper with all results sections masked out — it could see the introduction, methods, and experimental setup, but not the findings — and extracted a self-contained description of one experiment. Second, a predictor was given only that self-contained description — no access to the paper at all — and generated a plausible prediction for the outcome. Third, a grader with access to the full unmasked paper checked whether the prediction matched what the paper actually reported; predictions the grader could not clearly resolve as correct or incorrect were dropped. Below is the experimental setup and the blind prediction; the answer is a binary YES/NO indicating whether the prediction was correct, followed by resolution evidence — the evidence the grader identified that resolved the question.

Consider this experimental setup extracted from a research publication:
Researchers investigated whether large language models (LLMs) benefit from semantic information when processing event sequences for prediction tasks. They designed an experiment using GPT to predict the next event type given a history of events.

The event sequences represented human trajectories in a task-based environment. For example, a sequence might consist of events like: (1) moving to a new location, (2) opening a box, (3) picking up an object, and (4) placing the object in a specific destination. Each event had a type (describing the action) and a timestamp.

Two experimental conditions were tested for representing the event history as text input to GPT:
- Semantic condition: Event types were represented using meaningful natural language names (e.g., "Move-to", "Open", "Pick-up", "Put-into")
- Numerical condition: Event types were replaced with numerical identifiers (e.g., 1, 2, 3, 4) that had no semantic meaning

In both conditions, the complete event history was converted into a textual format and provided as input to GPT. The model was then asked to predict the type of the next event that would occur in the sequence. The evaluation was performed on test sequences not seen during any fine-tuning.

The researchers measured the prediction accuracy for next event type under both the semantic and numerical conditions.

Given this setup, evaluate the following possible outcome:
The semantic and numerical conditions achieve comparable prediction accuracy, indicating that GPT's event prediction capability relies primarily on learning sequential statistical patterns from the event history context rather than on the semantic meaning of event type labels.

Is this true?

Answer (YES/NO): NO